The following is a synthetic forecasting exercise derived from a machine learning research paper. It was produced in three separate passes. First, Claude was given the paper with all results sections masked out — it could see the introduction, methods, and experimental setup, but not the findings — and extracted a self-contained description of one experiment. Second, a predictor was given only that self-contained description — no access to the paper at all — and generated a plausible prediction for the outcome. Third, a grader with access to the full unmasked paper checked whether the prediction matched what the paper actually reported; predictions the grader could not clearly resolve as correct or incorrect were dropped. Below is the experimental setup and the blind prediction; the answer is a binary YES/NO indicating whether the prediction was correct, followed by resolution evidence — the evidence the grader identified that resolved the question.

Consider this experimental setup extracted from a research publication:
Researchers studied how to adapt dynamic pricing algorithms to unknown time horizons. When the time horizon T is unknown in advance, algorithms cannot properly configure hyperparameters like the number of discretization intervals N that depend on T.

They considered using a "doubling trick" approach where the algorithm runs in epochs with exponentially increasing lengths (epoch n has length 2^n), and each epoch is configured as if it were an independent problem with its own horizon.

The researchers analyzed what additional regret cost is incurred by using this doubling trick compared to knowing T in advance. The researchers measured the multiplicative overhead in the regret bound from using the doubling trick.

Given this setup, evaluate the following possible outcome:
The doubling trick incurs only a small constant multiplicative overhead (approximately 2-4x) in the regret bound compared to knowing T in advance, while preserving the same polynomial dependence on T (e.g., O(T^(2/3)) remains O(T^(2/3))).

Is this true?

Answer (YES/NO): NO